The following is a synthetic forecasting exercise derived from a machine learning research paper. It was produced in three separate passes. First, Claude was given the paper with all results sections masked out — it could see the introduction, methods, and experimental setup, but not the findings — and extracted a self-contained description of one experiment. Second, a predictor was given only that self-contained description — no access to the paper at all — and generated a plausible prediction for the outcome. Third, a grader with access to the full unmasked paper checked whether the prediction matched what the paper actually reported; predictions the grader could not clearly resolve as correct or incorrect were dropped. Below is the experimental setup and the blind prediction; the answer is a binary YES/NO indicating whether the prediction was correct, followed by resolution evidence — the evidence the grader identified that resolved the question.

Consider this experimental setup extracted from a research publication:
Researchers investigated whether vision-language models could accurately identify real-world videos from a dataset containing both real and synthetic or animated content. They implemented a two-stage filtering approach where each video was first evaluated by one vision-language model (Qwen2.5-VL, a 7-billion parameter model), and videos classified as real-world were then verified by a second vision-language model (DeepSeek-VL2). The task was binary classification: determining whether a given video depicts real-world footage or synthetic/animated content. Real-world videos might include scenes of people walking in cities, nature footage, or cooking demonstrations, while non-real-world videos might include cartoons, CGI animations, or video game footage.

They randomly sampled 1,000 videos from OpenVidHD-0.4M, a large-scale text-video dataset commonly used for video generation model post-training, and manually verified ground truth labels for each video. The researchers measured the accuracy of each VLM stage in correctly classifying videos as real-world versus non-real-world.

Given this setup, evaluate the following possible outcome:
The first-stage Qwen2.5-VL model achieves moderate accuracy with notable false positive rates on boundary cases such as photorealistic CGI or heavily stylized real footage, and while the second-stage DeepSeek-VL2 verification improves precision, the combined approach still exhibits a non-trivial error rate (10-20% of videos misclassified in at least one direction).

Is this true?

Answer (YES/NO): NO